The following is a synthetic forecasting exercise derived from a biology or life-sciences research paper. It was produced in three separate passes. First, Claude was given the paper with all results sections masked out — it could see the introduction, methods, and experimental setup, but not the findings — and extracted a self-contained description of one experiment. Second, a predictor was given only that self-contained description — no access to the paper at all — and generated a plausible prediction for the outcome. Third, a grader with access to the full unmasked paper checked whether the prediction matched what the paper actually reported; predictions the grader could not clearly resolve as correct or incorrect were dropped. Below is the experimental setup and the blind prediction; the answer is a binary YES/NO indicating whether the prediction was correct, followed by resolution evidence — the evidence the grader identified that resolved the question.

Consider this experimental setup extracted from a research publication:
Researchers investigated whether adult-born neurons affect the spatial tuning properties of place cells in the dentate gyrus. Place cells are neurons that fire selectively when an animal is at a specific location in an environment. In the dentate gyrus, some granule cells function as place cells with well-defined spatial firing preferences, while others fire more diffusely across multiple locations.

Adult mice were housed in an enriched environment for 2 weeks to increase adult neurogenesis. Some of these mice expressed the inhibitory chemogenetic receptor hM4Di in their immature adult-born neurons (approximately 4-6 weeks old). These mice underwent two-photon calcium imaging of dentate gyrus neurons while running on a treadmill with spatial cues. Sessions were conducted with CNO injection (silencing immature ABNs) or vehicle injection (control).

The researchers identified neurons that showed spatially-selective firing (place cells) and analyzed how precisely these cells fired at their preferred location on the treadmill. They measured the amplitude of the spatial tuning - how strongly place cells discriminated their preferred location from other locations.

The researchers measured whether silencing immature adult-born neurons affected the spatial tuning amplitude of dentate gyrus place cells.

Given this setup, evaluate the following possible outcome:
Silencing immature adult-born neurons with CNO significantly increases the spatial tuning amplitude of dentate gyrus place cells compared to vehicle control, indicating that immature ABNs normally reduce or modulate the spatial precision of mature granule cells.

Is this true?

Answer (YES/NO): NO